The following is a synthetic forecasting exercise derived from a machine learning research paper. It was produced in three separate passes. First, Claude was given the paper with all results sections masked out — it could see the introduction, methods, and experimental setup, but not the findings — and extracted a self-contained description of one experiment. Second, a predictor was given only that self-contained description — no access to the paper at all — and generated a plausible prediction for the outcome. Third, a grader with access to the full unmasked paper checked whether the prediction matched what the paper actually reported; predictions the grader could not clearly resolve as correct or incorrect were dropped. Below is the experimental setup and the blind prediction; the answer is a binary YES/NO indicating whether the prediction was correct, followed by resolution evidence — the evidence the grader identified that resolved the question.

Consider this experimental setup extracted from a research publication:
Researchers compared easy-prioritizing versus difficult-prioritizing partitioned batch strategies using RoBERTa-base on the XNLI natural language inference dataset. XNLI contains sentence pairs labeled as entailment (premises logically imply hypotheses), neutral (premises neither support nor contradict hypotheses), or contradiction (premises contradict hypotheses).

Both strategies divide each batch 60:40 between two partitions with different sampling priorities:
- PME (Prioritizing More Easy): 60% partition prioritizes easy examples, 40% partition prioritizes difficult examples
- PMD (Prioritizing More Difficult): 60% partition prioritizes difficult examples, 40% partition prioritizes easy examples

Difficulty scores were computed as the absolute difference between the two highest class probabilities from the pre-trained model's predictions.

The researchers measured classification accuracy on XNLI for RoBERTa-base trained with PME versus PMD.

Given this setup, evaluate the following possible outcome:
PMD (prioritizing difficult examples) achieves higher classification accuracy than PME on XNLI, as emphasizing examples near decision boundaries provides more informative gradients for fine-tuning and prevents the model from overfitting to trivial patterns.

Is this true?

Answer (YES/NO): YES